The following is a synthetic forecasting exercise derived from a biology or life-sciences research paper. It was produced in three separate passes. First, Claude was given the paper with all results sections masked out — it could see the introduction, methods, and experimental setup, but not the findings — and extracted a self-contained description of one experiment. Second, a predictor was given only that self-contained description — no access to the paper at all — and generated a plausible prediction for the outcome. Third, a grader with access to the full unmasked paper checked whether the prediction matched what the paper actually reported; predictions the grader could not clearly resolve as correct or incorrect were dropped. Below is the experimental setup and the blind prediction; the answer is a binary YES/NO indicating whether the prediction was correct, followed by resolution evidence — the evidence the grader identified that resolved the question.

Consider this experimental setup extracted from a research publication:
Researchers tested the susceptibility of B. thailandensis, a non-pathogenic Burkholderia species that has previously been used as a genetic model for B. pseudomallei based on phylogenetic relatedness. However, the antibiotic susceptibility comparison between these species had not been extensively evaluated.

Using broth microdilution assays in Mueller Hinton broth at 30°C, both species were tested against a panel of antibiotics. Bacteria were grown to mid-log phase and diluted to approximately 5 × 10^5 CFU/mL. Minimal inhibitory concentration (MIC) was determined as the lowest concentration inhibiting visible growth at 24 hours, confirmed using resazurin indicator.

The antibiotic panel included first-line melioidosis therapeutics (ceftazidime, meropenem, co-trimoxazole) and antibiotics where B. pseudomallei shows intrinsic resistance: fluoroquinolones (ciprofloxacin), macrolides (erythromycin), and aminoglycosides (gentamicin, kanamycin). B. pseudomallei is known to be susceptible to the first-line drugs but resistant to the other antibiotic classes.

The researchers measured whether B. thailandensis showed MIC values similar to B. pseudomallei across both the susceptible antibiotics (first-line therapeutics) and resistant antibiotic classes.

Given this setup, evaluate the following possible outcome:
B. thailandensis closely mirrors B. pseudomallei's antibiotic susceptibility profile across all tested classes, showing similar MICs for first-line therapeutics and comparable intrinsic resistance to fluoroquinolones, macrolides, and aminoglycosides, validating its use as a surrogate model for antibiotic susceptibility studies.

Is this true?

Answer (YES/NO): NO